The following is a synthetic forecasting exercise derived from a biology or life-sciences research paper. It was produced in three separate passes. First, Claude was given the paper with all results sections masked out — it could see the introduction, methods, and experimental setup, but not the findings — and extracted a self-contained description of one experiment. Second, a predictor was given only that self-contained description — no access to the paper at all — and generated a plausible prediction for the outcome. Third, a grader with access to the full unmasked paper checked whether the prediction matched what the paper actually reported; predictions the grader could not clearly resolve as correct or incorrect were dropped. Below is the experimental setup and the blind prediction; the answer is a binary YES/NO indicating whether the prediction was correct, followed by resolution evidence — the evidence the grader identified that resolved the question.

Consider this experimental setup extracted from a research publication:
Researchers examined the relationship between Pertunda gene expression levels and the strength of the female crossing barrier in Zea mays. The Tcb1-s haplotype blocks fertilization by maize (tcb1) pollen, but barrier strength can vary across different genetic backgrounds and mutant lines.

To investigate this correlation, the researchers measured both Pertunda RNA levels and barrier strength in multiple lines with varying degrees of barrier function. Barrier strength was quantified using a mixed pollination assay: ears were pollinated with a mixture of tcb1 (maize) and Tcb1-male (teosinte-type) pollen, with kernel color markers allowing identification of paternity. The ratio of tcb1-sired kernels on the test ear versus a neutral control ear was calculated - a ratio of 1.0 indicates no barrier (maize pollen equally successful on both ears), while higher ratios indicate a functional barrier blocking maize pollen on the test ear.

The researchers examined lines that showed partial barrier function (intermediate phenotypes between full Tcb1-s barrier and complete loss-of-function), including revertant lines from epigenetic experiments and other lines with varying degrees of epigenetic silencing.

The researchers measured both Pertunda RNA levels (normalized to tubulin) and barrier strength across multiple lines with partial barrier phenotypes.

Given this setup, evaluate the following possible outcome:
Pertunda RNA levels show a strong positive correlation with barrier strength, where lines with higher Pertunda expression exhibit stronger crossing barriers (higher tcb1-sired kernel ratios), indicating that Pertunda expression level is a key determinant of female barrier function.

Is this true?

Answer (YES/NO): YES